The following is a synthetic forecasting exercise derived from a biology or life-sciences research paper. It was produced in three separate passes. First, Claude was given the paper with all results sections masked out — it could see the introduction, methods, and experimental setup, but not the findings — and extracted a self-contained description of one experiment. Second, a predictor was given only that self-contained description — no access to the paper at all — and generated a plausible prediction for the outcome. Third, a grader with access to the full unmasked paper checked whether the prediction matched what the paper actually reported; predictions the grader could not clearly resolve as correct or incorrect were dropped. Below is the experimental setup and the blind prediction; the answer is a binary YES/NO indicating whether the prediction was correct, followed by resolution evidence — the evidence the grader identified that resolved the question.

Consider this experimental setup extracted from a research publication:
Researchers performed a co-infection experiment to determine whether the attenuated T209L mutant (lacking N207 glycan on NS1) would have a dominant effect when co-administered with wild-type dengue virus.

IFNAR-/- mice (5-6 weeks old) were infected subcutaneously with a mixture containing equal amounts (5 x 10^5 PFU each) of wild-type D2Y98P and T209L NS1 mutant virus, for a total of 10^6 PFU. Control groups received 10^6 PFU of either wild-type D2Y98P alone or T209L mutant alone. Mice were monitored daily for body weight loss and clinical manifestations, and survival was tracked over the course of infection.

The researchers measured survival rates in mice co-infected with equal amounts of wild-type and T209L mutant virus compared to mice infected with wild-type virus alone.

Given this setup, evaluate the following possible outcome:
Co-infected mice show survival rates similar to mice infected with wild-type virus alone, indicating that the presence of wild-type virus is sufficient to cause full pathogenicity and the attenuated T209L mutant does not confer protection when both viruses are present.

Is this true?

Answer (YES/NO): NO